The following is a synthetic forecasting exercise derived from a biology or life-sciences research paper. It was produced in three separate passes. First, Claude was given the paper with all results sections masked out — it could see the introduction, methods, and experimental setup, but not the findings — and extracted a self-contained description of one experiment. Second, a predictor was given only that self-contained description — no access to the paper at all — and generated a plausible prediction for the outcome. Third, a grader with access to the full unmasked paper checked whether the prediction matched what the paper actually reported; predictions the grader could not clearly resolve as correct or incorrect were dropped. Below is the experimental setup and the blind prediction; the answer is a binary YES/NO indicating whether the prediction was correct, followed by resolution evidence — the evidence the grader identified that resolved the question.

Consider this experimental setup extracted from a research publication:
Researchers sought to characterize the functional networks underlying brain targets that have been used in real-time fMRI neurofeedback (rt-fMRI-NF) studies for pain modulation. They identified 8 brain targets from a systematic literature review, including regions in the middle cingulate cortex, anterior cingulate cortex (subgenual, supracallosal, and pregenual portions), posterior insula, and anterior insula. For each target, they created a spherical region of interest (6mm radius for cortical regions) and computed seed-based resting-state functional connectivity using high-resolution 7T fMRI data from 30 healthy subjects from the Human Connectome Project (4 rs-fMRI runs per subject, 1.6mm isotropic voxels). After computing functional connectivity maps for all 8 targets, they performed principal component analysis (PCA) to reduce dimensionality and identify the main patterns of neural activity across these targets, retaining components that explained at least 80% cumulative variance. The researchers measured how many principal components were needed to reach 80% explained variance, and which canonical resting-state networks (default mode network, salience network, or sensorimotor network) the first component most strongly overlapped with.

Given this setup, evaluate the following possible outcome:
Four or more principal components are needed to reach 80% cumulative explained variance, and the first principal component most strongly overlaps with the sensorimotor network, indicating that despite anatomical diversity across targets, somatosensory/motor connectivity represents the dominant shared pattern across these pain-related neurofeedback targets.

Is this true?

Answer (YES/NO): NO